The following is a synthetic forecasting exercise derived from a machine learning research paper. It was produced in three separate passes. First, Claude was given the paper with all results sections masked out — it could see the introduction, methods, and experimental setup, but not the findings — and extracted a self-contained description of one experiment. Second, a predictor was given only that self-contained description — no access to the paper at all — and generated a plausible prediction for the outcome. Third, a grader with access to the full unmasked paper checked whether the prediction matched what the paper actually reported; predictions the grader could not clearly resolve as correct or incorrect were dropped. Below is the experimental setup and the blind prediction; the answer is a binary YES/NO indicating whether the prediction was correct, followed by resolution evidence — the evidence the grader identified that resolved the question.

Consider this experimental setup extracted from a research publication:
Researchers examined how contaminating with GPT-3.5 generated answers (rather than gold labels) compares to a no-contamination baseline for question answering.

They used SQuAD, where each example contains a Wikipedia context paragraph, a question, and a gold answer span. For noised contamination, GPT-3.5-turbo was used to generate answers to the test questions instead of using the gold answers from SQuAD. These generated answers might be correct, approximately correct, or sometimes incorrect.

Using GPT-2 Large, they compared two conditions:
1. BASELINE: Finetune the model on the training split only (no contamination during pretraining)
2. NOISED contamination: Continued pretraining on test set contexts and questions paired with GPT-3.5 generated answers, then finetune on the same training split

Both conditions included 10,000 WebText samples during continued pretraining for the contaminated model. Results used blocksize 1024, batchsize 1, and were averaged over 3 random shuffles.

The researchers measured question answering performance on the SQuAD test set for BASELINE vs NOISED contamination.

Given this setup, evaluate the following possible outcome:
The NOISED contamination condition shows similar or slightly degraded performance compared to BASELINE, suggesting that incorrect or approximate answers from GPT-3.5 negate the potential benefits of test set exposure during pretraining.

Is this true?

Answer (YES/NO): NO